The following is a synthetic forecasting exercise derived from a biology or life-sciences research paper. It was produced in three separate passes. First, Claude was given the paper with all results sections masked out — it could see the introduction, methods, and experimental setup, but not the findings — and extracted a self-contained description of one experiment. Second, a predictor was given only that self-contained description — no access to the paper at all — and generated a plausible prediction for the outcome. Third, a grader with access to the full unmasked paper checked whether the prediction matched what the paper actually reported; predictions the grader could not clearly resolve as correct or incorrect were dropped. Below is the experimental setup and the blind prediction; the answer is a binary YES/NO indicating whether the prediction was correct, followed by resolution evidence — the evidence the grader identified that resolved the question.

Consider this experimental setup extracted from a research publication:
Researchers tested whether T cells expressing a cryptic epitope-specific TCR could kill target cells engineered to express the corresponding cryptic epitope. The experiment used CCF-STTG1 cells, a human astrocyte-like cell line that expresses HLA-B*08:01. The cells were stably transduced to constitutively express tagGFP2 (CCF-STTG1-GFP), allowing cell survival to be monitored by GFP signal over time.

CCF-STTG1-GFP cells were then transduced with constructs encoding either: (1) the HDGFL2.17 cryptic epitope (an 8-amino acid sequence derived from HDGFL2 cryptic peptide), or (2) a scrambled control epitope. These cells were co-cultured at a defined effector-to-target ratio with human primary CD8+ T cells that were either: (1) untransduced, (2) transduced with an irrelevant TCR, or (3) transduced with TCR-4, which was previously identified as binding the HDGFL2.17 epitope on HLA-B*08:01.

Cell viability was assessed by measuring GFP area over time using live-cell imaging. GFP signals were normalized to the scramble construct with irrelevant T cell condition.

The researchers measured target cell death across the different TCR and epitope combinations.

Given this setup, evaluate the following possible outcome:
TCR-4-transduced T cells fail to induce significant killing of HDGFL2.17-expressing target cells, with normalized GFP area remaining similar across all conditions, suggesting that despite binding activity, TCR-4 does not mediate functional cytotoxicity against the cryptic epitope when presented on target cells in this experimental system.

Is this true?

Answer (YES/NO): NO